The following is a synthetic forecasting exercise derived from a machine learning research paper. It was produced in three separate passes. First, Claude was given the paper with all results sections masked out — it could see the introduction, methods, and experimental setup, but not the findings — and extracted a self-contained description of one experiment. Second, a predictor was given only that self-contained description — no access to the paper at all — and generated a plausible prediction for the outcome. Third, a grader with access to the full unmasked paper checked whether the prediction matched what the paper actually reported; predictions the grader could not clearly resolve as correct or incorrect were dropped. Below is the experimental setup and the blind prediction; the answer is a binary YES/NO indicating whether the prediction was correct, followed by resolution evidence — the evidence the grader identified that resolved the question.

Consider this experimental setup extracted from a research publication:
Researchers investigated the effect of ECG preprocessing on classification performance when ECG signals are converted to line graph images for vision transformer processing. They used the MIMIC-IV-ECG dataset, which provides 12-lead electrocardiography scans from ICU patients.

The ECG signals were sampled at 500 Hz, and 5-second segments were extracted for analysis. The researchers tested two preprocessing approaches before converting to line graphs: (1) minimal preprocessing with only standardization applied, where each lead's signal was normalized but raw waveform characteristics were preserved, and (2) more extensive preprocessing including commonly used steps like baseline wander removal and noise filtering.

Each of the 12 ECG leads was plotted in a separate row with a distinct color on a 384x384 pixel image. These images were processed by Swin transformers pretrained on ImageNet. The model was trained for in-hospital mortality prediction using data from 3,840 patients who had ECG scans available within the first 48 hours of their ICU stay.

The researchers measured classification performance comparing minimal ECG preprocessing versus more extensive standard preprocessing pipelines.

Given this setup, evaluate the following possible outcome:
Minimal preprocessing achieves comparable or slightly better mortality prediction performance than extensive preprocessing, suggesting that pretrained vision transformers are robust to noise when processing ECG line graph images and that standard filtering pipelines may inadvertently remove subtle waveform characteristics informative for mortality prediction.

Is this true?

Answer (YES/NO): YES